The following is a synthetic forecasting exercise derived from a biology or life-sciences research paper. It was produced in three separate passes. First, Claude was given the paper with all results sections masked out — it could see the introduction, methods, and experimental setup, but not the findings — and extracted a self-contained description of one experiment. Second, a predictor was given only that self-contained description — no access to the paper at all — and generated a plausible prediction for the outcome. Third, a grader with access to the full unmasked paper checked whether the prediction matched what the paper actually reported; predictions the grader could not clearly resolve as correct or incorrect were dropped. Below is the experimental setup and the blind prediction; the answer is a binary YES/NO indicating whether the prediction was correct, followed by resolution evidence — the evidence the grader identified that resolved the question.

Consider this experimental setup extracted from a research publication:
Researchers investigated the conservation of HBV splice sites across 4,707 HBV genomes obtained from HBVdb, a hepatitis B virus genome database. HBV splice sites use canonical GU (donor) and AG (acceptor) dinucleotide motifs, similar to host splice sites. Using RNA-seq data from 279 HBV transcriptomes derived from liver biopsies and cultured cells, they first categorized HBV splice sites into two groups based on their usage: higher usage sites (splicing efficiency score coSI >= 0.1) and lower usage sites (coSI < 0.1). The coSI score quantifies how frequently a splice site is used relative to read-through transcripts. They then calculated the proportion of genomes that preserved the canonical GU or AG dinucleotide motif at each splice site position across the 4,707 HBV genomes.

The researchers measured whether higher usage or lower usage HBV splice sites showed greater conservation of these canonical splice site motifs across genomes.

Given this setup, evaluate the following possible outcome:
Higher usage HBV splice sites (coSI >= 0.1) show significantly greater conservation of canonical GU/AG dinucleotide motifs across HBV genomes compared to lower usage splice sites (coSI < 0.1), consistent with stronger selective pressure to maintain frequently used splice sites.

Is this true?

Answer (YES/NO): YES